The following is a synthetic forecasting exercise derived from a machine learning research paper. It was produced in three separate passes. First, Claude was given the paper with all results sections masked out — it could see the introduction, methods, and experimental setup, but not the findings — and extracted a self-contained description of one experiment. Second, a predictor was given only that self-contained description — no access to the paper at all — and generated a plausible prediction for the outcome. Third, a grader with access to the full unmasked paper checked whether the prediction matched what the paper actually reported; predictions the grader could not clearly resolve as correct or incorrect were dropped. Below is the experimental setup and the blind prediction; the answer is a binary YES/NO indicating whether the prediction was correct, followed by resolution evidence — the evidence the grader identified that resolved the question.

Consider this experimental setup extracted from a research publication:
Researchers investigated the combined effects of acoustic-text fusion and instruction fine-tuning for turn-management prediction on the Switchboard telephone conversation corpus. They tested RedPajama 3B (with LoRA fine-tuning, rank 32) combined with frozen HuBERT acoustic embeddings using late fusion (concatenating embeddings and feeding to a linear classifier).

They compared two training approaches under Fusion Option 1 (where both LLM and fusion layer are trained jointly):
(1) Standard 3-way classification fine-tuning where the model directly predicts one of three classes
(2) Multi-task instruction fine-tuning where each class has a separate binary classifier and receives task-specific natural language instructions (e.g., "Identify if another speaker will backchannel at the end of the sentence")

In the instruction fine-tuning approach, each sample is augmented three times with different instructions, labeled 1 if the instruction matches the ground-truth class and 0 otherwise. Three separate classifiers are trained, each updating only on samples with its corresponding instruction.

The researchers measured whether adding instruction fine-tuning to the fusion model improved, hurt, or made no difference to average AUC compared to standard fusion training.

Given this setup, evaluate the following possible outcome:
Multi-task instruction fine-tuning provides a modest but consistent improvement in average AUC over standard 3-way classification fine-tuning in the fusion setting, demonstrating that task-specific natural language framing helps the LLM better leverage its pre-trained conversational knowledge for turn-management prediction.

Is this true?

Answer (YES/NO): YES